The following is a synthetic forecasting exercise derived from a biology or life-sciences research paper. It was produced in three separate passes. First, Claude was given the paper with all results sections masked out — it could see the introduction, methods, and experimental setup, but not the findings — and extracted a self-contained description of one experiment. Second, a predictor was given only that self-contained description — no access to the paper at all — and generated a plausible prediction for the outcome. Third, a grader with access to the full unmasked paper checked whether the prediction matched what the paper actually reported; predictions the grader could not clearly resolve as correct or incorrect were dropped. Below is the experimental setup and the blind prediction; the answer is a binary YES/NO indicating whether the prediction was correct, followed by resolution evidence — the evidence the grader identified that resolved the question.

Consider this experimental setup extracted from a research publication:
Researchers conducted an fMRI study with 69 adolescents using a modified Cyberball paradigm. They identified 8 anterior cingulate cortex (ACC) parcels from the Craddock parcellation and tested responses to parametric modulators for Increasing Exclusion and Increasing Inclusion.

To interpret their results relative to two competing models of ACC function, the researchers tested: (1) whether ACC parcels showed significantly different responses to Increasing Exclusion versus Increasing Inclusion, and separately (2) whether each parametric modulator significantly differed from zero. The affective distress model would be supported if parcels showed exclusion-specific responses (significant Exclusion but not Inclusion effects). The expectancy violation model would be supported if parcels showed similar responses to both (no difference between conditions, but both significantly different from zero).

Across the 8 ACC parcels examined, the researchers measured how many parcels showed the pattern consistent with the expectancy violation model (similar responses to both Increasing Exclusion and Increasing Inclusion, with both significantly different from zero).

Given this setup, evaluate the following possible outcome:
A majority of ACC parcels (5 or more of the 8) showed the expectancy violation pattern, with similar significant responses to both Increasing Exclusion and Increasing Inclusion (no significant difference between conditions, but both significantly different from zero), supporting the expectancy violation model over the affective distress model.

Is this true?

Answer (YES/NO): NO